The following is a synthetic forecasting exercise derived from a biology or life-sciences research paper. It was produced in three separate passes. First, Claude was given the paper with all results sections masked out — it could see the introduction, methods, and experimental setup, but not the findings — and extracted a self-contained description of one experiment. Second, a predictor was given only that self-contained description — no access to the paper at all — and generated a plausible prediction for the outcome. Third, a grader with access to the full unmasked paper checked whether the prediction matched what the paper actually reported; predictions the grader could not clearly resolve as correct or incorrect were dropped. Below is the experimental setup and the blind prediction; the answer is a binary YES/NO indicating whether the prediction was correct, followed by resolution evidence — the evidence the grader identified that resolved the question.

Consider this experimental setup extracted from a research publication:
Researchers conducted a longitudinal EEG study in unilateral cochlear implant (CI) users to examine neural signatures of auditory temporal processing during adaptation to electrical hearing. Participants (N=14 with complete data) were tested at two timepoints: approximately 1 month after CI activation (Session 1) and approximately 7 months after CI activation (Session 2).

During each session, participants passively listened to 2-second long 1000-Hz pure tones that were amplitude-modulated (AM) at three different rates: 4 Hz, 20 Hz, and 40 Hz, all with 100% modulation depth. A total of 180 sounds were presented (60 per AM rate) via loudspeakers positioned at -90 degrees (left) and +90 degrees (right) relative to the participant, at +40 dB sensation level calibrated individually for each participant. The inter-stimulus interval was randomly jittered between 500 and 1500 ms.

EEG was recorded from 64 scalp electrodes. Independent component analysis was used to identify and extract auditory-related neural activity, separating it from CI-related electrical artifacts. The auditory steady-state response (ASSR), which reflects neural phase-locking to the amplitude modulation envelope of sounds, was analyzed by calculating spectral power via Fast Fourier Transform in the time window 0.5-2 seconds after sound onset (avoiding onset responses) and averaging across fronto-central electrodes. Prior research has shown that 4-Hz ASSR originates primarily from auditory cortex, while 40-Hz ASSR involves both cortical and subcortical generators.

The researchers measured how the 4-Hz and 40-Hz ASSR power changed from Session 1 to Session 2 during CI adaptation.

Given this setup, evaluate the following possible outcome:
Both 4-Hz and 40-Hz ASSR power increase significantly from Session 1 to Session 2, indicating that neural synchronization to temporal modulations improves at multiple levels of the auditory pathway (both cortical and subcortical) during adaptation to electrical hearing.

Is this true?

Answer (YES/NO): NO